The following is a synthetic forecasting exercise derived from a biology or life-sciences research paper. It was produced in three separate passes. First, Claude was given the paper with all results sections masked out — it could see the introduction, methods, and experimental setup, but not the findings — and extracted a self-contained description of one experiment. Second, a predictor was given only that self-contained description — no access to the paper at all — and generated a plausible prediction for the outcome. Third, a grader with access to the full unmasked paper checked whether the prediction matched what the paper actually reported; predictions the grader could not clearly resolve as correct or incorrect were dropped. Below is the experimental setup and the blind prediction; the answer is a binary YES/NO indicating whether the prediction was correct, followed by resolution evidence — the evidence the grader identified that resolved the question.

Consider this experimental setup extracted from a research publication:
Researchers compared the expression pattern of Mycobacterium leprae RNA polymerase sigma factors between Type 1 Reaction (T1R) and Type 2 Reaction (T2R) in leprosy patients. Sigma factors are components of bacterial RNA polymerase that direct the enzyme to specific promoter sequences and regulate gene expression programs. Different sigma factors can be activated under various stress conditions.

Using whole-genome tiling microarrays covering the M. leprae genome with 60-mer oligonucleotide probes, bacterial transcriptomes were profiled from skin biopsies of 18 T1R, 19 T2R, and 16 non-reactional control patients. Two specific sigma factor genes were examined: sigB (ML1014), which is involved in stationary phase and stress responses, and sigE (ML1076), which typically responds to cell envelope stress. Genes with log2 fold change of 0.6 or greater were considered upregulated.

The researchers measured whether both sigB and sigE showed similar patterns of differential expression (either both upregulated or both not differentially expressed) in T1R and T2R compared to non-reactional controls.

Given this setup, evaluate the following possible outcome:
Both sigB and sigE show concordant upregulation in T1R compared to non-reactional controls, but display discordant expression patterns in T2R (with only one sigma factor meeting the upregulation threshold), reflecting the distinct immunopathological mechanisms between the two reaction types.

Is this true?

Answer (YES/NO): NO